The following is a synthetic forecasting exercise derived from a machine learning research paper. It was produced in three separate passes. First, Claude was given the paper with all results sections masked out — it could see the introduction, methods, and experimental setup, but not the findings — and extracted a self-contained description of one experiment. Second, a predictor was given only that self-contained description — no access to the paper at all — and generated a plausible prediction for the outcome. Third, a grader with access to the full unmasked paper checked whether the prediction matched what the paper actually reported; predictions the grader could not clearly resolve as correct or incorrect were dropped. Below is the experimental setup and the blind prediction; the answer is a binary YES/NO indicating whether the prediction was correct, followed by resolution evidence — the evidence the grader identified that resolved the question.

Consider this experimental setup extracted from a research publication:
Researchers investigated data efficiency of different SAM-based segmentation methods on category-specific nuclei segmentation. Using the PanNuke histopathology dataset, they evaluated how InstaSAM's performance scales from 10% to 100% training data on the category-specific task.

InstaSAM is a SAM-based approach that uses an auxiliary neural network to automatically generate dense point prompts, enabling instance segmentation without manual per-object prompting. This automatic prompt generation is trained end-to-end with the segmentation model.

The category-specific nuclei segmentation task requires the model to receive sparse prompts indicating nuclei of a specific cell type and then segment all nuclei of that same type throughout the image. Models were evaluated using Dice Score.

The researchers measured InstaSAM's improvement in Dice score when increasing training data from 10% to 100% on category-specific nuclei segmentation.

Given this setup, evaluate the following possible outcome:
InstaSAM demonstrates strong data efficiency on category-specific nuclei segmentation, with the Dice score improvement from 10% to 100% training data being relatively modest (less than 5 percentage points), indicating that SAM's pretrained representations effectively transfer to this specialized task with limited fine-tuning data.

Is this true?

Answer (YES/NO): NO